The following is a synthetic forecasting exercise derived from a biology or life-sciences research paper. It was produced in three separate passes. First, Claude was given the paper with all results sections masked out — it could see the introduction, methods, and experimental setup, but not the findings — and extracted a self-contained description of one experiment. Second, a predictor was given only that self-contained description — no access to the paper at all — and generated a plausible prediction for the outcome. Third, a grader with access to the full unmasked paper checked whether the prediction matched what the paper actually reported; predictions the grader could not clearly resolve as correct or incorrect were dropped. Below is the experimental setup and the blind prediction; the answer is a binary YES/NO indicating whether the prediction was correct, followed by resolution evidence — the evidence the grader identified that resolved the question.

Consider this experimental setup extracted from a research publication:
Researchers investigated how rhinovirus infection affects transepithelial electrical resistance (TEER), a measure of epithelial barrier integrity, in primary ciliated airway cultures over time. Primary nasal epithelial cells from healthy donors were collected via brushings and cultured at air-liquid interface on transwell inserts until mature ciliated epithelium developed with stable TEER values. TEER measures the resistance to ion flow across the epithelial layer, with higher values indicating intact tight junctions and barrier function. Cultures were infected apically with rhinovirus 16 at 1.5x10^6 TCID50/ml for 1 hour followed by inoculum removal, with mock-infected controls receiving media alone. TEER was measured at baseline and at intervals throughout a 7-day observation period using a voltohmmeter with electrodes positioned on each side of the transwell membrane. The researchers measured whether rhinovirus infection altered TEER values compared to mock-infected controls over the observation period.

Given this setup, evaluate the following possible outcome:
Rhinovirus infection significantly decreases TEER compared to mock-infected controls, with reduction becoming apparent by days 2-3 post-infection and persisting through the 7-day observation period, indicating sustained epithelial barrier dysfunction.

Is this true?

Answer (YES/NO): NO